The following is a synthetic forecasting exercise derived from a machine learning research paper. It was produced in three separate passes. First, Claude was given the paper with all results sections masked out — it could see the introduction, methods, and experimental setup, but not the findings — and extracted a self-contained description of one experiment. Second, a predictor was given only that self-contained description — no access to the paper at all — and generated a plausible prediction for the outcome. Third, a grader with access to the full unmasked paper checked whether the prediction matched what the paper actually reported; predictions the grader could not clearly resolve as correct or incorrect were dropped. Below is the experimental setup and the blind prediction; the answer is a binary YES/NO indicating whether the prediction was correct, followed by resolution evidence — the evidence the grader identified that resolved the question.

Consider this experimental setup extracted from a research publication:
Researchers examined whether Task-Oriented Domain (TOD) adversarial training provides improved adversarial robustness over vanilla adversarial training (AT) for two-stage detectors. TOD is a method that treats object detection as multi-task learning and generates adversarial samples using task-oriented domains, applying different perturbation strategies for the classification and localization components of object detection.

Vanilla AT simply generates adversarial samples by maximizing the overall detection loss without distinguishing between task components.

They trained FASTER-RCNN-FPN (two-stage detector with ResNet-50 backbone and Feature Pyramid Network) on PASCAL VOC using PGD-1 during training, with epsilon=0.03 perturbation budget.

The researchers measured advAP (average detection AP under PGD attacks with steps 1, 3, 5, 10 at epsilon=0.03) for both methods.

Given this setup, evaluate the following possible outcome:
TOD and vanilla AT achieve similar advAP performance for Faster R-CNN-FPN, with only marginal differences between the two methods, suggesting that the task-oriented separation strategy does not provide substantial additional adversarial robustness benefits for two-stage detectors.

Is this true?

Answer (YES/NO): NO